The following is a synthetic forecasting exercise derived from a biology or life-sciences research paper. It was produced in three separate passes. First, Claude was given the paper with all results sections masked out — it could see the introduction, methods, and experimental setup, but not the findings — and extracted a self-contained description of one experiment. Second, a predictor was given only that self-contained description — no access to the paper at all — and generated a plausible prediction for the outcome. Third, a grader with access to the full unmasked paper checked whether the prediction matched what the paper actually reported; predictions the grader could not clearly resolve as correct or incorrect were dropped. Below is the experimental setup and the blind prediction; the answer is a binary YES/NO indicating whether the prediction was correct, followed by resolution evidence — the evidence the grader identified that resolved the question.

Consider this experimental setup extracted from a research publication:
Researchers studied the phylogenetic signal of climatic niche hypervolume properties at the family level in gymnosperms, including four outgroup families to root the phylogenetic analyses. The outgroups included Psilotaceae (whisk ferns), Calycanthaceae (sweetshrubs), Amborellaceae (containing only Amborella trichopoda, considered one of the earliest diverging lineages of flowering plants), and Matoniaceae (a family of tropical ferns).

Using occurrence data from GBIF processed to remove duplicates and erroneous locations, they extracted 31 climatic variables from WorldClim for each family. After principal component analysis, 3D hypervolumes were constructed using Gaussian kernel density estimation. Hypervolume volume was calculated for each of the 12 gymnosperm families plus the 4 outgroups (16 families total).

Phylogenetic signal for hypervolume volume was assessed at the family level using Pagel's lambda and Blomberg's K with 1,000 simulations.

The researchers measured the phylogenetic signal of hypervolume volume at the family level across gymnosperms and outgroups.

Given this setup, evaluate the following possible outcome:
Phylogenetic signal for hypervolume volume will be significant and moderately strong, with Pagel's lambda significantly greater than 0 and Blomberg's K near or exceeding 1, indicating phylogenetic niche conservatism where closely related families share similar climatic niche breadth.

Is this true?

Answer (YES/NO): NO